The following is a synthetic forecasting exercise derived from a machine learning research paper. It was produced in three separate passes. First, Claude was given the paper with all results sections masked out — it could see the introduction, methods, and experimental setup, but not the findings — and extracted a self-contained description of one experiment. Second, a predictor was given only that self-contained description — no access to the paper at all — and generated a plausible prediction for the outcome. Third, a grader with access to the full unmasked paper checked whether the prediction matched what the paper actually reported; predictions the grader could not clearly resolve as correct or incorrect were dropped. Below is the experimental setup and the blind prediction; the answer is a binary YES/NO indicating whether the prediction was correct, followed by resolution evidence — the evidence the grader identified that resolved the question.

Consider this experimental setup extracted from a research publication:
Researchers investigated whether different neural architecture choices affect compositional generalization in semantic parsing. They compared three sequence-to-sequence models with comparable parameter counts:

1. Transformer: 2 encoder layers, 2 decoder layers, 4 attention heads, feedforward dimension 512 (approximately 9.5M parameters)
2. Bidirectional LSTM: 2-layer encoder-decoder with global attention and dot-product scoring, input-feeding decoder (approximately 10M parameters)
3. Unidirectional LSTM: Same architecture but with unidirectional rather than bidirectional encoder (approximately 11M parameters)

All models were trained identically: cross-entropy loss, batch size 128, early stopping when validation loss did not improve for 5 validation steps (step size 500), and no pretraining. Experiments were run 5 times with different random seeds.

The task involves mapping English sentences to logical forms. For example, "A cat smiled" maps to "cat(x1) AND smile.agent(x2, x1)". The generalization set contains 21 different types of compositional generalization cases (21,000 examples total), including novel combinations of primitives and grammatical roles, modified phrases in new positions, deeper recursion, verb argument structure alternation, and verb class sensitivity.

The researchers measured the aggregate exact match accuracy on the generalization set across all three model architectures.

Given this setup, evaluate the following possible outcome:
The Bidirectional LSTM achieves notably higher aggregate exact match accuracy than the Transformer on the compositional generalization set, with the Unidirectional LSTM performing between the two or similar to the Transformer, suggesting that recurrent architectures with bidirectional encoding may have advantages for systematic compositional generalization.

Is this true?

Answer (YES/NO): NO